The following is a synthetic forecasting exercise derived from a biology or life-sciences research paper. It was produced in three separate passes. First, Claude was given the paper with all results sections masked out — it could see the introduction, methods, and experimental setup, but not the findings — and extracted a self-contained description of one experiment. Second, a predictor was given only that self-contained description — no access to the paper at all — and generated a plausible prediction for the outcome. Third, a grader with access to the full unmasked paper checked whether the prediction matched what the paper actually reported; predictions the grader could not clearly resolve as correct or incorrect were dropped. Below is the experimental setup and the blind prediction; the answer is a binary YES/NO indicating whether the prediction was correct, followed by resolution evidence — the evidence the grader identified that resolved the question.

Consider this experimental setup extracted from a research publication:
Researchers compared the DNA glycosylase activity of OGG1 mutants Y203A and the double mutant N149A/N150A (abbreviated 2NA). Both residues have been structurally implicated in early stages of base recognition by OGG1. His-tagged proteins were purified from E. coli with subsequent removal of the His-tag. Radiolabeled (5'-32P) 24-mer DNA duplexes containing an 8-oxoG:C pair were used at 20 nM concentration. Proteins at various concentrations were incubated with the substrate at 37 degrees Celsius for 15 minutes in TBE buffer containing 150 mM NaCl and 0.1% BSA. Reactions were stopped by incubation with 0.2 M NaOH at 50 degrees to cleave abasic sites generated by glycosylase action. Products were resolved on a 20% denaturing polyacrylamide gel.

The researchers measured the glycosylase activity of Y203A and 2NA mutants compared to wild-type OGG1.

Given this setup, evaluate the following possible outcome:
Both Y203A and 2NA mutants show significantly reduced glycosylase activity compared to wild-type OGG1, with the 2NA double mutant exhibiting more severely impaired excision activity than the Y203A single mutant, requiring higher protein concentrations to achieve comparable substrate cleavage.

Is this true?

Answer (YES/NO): NO